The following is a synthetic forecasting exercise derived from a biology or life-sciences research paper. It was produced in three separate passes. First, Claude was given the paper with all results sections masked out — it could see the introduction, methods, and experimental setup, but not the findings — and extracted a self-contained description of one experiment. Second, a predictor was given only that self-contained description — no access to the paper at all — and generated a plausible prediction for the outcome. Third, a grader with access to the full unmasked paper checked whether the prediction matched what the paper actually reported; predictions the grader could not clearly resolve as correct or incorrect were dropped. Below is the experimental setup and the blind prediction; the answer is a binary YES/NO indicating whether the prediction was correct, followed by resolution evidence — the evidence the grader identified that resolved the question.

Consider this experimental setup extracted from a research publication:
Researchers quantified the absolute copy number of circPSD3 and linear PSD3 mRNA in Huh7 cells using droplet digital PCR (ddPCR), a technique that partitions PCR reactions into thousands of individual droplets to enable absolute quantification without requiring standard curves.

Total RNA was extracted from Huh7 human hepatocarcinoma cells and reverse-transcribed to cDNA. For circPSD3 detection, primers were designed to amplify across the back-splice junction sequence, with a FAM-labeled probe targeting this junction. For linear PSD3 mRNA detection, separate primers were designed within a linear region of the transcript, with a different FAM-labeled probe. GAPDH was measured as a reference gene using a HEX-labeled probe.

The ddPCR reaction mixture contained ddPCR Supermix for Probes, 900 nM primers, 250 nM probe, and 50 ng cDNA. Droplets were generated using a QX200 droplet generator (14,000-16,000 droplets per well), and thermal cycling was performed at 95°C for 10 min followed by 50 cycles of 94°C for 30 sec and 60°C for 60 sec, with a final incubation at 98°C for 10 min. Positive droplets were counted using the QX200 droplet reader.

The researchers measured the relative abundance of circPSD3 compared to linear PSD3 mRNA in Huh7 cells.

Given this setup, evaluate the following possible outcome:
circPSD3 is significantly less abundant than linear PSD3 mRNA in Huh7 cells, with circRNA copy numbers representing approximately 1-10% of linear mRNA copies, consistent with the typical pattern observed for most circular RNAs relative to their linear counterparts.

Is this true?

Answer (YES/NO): NO